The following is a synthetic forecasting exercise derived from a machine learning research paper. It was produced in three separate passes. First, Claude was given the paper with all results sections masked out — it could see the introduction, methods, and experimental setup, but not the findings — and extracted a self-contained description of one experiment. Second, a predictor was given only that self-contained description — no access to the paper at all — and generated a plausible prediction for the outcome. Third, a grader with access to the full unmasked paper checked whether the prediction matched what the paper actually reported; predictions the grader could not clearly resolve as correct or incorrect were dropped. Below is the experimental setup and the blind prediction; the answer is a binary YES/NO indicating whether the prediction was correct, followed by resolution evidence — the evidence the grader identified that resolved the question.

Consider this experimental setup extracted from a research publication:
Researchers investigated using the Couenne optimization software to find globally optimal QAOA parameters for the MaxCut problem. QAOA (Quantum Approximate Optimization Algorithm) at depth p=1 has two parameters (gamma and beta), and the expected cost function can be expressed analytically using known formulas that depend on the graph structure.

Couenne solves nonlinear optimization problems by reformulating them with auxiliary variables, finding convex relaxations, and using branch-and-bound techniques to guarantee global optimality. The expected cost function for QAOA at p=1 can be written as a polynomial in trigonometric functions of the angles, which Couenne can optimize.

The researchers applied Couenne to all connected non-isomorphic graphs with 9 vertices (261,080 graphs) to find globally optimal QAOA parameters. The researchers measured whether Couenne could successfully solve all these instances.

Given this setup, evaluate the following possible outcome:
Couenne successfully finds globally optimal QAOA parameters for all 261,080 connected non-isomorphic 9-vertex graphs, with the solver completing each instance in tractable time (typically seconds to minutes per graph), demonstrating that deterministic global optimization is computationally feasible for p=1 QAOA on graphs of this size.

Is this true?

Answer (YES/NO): NO